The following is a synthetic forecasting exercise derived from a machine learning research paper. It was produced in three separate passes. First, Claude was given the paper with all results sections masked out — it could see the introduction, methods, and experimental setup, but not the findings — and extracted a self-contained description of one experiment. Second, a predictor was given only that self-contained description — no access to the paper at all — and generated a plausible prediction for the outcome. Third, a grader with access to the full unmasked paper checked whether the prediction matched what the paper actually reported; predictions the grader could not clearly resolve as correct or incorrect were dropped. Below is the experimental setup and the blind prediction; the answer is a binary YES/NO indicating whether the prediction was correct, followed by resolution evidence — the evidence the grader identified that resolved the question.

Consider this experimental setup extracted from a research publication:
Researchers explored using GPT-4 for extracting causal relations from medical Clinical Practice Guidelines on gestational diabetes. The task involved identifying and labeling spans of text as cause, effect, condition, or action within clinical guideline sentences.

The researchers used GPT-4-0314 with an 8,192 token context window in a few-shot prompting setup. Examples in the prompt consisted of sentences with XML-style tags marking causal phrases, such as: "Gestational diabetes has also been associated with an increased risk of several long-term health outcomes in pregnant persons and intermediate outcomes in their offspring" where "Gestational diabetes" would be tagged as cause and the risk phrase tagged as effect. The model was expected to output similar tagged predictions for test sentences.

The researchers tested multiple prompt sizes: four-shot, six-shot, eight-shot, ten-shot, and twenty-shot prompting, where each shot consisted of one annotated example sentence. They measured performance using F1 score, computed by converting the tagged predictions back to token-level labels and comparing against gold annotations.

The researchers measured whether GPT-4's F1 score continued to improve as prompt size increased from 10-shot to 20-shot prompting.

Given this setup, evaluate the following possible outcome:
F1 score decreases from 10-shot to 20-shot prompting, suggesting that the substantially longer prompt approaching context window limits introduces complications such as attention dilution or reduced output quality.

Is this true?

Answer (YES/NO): YES